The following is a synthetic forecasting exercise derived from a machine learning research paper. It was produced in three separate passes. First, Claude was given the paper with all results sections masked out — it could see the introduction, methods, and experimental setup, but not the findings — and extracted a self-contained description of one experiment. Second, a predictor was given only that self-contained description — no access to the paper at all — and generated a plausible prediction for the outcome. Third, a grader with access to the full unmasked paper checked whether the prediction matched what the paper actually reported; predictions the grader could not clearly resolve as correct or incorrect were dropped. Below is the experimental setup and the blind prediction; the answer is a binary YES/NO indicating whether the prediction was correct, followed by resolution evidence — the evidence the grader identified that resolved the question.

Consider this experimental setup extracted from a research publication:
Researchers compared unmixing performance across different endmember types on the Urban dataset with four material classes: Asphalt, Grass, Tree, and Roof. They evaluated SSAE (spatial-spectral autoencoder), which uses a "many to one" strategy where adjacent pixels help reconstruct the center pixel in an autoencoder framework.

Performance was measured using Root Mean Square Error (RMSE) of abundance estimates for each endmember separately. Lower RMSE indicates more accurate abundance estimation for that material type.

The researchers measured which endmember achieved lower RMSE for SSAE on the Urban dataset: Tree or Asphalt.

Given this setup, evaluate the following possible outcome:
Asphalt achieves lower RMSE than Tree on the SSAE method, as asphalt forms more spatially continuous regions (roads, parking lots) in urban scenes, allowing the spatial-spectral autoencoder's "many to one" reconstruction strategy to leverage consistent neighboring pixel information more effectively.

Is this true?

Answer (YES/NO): NO